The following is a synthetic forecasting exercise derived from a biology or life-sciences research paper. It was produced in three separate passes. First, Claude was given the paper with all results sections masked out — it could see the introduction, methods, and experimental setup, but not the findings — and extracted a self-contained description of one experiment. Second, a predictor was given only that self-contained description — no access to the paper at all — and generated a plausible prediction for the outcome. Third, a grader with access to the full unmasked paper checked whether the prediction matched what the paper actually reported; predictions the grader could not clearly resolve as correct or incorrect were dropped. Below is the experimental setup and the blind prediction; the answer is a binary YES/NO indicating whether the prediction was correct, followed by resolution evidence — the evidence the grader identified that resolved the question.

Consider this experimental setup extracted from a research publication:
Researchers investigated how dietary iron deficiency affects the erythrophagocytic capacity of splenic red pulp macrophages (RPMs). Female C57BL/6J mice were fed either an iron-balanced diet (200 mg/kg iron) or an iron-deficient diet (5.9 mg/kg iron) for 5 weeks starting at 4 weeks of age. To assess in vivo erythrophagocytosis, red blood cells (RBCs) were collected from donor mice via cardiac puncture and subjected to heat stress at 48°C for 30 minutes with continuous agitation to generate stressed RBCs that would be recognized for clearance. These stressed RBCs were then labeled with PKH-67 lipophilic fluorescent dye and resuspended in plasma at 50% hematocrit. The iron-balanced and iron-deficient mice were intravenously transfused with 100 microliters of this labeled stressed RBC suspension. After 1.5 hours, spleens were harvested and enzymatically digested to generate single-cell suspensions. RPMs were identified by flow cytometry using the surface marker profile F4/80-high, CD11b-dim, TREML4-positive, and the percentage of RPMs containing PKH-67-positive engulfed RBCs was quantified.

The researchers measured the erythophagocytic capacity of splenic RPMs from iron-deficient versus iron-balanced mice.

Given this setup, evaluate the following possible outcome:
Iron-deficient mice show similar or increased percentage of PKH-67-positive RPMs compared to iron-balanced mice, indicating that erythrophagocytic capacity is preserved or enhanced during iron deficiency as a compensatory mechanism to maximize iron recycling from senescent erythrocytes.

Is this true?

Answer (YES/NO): YES